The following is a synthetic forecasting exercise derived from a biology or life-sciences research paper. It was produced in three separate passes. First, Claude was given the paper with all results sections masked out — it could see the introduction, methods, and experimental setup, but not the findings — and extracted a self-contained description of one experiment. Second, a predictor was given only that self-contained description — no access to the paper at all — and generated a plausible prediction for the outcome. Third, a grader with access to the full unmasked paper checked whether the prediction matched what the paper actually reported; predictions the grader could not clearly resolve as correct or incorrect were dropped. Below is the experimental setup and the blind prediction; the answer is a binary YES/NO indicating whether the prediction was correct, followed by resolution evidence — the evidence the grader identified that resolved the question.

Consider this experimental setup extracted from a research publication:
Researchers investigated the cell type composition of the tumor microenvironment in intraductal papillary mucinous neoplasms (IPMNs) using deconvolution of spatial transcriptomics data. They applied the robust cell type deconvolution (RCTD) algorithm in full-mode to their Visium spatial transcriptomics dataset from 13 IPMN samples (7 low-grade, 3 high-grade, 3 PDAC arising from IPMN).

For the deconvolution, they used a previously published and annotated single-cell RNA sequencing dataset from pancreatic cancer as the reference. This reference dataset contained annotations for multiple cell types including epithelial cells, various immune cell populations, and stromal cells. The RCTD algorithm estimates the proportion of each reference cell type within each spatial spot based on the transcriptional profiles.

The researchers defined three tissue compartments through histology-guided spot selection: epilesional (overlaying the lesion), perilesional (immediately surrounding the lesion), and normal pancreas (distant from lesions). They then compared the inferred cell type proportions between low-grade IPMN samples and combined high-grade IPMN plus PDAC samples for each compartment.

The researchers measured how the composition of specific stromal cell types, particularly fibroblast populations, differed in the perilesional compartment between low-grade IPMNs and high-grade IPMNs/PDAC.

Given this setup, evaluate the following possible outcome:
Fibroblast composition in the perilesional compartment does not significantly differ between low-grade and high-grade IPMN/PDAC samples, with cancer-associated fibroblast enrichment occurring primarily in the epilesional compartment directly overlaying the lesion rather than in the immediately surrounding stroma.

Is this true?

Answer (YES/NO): NO